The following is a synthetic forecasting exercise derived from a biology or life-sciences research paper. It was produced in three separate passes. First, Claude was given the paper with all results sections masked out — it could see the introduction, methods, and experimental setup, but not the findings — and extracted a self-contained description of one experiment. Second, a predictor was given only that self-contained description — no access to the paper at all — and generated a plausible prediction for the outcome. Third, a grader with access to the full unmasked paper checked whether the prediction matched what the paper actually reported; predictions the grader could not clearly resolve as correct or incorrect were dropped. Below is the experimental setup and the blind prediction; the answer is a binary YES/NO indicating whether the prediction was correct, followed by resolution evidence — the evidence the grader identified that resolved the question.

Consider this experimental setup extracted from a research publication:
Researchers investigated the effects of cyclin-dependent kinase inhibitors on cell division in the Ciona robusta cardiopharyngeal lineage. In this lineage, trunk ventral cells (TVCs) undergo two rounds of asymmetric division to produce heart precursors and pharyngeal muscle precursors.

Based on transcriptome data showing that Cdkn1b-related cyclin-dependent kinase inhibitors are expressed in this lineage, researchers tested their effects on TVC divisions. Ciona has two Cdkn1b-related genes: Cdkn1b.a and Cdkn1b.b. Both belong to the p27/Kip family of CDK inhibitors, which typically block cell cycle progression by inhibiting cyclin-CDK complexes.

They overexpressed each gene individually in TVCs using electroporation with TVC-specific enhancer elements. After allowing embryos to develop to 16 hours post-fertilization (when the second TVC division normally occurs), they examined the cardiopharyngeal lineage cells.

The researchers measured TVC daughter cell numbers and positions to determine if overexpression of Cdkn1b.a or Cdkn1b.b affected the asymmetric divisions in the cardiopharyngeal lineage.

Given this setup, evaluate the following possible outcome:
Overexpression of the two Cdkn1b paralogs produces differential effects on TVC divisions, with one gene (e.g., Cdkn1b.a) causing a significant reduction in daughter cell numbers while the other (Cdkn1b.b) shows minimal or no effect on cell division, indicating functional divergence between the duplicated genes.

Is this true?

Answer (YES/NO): NO